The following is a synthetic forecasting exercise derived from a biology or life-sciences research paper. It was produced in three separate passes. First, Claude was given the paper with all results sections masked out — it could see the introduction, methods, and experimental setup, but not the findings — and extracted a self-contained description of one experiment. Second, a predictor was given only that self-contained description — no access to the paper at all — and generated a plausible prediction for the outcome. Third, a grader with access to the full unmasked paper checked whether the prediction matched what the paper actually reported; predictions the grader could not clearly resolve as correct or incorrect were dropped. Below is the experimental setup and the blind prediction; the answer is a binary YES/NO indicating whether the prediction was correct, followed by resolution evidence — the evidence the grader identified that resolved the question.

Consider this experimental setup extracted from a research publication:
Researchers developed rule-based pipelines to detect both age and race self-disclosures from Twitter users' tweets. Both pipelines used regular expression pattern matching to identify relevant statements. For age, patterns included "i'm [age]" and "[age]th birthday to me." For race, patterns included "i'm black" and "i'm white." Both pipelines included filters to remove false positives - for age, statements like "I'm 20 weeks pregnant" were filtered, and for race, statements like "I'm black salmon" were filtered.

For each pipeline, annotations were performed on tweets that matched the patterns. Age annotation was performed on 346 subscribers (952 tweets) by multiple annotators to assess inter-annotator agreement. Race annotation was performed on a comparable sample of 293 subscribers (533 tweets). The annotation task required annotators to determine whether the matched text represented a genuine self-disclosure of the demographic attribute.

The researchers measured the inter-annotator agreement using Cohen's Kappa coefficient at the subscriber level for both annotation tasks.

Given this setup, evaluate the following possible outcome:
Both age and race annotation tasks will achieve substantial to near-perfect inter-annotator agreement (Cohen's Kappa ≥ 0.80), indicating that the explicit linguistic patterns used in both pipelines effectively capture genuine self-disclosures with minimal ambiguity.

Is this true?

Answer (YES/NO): NO